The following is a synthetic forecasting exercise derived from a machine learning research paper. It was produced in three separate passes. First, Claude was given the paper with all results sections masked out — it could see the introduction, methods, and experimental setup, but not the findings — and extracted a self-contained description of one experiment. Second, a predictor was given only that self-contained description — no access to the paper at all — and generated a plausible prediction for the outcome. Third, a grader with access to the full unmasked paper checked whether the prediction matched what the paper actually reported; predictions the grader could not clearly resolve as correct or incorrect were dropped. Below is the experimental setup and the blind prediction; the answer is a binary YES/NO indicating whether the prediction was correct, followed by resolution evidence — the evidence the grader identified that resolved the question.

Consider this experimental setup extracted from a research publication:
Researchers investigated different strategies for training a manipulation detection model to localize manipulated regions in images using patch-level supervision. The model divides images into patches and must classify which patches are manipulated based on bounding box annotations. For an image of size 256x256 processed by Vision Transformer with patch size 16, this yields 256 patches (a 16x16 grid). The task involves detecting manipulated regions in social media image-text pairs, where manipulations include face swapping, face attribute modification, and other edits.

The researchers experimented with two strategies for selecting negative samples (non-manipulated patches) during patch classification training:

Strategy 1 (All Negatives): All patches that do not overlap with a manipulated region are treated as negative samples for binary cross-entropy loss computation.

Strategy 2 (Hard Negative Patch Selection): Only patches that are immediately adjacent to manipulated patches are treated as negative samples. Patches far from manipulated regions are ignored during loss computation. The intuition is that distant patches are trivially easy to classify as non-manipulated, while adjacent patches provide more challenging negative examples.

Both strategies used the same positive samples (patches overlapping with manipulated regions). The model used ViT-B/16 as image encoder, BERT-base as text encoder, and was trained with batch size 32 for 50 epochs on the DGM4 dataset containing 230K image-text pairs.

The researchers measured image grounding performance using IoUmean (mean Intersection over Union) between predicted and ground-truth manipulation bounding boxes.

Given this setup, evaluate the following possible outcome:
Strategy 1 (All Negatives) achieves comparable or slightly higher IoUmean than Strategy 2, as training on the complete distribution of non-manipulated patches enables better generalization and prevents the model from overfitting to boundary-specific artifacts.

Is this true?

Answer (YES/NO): NO